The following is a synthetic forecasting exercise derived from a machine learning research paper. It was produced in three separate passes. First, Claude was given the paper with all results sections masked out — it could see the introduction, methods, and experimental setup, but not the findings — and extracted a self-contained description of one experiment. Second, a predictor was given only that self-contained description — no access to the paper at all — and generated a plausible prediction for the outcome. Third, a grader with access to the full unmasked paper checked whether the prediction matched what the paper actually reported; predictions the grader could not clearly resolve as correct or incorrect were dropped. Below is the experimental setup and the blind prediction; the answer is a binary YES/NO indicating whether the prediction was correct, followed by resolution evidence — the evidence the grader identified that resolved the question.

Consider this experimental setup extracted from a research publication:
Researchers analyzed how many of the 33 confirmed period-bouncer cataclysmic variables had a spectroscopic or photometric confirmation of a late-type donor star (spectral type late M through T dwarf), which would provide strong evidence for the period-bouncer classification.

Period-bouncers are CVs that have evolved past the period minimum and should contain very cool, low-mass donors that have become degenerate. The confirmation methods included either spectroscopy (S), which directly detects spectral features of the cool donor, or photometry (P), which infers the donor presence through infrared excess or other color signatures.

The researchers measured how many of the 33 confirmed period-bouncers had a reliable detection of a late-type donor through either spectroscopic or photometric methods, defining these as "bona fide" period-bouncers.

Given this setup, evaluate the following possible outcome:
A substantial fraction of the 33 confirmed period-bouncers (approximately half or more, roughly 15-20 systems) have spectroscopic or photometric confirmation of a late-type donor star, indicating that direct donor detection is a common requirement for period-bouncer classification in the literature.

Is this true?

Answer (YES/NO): YES